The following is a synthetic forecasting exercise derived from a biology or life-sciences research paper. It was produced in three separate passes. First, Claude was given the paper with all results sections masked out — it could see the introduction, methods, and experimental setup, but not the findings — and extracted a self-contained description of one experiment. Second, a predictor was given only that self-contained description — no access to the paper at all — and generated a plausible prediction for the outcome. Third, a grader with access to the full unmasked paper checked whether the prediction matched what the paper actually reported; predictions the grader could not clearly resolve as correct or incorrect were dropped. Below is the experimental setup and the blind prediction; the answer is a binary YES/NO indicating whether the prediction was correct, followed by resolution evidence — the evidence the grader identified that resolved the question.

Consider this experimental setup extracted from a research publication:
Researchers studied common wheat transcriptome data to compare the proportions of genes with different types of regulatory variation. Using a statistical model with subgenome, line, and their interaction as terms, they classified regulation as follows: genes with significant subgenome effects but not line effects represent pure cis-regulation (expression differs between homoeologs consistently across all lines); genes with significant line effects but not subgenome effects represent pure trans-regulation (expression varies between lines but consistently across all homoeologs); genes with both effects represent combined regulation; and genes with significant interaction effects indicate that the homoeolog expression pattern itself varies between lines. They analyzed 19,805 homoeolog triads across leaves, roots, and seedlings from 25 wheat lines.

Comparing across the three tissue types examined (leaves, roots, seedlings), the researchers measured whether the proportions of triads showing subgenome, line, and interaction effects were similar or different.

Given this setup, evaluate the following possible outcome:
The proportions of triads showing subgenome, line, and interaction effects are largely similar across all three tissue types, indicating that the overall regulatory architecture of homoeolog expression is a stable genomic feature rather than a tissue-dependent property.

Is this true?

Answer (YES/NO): YES